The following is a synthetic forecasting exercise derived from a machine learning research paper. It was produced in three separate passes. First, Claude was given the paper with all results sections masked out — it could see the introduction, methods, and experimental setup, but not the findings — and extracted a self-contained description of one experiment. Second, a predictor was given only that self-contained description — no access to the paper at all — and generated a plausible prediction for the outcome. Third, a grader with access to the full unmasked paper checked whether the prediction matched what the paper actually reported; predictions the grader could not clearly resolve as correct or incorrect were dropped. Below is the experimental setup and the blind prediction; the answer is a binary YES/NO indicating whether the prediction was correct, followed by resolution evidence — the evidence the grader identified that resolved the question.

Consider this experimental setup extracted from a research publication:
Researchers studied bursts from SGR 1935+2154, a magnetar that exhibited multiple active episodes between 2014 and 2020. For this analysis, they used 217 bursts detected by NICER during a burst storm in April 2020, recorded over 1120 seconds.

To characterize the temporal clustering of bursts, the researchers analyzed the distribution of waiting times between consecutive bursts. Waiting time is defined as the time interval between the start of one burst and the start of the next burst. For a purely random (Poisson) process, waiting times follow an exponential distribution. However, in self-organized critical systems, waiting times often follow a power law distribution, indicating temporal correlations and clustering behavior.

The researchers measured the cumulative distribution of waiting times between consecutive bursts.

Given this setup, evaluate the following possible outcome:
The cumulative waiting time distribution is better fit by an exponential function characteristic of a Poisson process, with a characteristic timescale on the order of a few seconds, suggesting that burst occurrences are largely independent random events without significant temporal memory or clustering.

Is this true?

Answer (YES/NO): NO